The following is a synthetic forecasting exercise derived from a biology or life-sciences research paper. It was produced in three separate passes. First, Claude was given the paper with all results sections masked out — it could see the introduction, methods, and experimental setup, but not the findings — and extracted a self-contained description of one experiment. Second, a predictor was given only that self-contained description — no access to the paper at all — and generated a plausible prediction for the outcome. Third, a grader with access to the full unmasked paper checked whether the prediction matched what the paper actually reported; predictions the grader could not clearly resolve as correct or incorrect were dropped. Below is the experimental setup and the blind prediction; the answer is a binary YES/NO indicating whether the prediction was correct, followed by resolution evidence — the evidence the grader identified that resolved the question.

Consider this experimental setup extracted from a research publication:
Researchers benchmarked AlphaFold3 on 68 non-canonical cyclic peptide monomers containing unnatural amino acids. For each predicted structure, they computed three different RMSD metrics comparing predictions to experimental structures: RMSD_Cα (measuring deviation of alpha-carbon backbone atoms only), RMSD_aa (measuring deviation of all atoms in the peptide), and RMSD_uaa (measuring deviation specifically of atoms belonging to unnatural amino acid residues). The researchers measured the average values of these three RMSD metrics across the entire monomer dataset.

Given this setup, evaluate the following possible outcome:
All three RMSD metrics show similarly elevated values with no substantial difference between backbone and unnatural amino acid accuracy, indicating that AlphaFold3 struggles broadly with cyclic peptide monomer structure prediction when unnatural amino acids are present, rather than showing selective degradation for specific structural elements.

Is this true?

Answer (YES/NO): NO